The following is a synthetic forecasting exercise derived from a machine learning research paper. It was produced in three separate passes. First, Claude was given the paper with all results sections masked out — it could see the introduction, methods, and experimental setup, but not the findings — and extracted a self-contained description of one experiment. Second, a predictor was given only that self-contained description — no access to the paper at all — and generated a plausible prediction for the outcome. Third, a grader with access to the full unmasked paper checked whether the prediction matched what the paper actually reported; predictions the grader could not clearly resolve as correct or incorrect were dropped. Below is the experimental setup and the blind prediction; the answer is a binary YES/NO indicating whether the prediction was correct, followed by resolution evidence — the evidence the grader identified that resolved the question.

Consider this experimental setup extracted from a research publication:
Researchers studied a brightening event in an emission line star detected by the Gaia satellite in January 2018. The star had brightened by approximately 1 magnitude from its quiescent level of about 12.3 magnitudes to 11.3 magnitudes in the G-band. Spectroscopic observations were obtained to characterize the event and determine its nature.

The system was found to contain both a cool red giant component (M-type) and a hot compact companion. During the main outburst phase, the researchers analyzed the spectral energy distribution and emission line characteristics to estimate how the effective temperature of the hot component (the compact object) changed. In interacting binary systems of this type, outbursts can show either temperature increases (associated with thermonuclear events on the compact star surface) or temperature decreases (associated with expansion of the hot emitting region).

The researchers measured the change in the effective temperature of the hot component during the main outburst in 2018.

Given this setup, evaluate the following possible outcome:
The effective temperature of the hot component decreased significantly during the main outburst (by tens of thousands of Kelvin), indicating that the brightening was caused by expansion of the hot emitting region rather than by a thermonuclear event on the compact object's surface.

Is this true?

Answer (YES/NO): YES